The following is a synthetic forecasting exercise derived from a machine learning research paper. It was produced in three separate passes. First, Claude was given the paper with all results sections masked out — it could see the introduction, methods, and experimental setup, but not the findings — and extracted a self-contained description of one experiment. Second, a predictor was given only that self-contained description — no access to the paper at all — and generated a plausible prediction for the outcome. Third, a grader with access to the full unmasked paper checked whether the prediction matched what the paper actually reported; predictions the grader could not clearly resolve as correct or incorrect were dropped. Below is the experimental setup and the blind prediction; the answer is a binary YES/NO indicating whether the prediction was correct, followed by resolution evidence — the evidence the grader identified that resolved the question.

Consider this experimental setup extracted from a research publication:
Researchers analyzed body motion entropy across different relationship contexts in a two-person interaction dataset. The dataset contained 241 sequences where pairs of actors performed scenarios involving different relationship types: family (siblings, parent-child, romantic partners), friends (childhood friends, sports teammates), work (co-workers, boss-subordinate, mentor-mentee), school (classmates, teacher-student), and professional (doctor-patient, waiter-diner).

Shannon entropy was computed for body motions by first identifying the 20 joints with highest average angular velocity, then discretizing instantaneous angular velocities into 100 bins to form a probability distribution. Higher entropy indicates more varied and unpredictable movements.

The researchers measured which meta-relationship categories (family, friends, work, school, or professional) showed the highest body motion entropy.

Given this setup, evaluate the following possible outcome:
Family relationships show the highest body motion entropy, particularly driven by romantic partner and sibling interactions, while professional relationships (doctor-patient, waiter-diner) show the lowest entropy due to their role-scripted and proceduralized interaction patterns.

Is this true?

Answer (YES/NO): NO